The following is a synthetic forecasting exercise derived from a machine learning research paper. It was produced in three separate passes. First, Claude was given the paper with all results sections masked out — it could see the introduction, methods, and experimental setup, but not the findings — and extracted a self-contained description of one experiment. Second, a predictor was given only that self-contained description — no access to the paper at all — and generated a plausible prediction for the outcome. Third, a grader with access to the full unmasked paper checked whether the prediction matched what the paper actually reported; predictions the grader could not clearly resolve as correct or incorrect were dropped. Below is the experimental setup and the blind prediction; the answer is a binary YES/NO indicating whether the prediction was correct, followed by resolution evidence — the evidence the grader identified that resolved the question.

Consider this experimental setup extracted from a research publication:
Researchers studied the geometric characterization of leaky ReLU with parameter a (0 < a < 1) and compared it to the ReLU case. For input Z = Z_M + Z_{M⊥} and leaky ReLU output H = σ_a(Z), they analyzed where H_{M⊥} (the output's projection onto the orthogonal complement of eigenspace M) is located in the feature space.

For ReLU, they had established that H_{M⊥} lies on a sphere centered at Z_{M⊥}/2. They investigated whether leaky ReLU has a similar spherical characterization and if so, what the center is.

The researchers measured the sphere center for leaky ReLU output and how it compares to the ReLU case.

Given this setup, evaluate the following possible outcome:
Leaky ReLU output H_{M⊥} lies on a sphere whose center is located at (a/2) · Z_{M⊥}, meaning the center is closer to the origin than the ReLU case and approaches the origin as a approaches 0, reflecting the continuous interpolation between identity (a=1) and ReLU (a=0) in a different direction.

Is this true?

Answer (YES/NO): NO